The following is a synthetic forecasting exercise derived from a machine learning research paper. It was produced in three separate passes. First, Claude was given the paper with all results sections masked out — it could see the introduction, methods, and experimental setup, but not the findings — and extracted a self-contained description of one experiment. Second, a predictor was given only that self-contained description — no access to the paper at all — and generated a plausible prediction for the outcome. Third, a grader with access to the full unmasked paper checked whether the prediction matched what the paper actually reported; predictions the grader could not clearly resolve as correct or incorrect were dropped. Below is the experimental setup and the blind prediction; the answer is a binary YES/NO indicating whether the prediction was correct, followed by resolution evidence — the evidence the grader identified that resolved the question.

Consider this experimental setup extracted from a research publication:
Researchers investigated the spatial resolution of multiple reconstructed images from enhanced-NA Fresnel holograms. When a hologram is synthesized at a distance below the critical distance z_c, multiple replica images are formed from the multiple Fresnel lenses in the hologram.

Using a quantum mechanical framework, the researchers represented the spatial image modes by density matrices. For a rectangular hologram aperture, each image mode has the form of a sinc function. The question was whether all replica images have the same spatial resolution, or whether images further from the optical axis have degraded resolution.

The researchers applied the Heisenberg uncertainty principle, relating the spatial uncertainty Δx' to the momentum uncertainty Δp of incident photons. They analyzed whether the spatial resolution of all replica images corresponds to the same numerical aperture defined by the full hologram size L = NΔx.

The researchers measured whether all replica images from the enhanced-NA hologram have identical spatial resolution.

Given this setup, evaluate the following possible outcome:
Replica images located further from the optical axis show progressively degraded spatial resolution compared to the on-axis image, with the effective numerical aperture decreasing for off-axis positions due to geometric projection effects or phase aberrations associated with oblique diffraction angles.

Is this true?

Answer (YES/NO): NO